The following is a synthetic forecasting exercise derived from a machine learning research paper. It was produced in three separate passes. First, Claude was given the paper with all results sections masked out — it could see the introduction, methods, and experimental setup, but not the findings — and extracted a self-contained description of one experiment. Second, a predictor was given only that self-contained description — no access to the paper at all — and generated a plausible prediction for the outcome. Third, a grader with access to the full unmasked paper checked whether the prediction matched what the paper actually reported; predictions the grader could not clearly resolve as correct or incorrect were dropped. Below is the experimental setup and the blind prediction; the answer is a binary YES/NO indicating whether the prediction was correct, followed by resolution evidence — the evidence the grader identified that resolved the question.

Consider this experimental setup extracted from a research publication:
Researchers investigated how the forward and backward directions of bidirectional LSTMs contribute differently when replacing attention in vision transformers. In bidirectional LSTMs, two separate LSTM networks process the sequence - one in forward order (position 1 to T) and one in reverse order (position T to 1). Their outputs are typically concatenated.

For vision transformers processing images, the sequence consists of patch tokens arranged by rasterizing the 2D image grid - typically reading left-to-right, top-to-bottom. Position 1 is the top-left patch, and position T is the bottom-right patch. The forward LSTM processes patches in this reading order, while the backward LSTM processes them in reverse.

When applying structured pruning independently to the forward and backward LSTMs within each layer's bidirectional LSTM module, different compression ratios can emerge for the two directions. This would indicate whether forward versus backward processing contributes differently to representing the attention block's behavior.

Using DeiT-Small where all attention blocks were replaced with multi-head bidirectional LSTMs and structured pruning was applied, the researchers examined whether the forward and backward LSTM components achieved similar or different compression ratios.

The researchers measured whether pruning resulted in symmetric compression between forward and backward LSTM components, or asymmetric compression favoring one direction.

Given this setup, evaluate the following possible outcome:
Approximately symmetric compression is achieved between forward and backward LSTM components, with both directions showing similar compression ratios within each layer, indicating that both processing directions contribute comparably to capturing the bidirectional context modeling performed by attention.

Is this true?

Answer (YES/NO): NO